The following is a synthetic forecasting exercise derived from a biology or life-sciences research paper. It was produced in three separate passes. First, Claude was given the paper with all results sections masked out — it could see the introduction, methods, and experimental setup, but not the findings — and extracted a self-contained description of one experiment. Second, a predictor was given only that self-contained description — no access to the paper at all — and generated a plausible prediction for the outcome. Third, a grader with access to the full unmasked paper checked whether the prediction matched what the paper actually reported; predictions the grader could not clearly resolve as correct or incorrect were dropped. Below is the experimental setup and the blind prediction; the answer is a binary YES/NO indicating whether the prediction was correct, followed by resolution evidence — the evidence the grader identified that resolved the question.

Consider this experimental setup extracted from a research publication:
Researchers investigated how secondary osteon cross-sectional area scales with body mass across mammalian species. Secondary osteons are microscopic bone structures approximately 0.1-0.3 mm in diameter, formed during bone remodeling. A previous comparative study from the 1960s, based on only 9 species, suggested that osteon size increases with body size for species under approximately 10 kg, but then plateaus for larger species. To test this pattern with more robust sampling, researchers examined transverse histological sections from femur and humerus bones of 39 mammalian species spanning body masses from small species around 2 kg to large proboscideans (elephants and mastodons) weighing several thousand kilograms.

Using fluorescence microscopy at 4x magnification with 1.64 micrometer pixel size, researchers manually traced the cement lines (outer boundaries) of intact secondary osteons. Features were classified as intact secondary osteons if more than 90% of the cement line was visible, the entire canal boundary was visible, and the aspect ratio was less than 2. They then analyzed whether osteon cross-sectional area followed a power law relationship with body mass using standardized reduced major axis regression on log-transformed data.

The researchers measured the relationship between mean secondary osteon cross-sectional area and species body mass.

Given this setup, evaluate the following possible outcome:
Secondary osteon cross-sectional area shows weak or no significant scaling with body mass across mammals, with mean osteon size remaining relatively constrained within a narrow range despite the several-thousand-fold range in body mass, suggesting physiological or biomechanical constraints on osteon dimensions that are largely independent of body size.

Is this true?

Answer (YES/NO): NO